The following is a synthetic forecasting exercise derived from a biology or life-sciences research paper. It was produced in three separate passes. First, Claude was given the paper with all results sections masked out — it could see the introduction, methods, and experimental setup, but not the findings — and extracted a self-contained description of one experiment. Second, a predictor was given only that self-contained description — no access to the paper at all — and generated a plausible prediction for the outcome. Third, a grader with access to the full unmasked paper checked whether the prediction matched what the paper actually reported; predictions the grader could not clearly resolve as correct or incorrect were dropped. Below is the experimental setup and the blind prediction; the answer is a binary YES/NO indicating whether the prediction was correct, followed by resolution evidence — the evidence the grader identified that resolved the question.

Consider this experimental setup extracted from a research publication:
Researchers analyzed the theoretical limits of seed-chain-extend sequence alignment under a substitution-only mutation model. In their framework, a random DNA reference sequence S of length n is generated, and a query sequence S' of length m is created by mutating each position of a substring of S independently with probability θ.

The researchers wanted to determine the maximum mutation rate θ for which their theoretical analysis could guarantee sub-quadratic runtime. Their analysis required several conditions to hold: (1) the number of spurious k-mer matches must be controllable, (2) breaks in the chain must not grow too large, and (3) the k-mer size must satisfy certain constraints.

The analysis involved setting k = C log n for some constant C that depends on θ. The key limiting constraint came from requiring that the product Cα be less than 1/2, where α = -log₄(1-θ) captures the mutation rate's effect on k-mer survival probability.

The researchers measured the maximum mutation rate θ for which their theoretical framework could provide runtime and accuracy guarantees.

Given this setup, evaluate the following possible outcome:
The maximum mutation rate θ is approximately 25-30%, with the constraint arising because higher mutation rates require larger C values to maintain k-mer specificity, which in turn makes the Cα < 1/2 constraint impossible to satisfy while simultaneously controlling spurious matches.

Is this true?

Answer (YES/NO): NO